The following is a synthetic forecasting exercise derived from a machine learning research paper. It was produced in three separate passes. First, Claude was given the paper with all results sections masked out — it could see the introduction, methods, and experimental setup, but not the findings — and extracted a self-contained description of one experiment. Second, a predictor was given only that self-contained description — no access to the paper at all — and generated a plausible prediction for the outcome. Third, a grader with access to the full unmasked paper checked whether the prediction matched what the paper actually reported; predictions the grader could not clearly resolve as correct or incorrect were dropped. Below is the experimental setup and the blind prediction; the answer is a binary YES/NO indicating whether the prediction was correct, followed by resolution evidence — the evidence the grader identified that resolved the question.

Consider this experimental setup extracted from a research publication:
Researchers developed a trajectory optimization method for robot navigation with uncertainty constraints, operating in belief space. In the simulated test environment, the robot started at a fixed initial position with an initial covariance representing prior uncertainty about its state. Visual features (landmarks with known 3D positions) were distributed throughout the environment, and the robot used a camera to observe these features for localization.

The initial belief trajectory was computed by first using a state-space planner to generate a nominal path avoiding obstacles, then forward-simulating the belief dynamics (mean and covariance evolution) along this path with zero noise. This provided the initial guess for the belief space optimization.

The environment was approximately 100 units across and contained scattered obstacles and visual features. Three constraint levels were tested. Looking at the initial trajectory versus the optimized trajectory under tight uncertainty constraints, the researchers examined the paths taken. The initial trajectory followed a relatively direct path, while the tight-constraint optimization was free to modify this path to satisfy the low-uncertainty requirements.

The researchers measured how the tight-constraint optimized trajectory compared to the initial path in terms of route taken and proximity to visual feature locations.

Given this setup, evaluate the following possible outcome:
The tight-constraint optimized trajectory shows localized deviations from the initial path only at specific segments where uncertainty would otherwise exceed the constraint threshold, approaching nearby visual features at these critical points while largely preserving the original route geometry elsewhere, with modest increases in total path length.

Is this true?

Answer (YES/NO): NO